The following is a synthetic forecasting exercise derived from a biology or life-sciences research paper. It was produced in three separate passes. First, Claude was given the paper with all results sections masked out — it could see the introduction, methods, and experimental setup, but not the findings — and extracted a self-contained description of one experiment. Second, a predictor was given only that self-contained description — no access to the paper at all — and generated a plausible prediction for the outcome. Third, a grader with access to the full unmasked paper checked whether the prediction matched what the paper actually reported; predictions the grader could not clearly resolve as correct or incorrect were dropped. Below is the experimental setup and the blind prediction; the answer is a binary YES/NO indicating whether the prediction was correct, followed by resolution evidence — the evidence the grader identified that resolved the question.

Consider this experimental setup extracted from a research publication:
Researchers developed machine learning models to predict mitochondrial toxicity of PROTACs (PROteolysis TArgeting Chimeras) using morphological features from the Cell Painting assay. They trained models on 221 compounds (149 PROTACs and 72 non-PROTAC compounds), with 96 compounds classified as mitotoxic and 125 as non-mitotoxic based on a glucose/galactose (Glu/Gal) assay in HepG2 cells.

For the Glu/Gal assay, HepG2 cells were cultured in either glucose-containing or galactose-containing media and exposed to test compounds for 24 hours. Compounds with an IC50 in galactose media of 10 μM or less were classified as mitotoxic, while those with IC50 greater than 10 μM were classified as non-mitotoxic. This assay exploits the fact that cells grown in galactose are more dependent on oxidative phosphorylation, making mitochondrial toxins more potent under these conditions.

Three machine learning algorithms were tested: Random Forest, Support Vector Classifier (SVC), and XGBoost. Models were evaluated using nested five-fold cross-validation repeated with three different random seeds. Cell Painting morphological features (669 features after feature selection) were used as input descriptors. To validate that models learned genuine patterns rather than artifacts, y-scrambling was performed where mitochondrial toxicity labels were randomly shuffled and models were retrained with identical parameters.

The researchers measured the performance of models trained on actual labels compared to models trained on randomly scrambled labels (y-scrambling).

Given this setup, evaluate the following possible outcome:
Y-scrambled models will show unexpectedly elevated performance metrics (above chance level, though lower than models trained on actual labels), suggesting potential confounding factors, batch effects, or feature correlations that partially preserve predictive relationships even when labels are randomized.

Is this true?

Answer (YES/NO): NO